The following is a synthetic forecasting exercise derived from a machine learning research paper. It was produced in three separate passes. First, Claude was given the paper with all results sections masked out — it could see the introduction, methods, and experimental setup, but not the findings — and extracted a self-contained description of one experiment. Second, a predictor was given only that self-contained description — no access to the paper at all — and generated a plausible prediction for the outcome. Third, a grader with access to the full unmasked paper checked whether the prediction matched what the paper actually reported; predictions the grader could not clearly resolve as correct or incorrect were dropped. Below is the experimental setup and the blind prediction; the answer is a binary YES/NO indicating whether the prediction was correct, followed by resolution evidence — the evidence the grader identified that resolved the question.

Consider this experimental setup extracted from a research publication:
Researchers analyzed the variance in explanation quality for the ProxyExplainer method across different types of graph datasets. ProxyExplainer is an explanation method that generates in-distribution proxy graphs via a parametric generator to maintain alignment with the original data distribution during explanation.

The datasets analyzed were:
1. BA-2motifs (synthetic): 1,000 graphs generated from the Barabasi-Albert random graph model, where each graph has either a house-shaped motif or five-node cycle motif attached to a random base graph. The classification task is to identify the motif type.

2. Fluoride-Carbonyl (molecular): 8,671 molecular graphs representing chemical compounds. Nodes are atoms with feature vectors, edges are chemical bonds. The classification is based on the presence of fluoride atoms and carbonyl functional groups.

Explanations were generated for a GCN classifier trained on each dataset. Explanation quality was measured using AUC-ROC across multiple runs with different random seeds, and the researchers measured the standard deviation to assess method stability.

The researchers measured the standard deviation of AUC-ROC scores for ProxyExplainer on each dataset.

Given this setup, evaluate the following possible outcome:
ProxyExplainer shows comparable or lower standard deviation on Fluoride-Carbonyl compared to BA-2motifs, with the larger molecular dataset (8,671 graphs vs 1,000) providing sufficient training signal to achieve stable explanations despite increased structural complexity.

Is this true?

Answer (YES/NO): YES